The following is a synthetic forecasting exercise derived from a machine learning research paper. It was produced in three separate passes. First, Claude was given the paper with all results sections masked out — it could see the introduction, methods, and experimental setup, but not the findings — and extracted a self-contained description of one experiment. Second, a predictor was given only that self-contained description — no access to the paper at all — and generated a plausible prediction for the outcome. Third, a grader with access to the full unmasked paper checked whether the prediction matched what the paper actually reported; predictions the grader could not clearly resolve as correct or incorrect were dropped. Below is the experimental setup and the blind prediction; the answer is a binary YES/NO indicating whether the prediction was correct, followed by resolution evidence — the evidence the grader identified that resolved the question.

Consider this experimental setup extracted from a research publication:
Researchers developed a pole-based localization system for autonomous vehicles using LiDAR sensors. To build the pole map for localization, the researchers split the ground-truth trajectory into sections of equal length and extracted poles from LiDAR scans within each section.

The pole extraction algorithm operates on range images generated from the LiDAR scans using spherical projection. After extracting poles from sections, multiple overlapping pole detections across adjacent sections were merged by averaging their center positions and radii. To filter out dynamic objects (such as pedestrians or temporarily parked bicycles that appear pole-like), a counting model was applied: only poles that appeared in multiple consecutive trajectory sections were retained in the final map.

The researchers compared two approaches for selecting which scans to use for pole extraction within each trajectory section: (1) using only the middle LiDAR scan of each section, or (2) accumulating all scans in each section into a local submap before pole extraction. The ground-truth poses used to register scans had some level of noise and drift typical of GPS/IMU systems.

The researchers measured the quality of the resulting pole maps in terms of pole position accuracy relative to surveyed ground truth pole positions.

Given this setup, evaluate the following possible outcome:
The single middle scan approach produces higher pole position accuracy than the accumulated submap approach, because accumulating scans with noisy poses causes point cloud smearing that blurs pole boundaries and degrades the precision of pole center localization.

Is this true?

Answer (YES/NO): YES